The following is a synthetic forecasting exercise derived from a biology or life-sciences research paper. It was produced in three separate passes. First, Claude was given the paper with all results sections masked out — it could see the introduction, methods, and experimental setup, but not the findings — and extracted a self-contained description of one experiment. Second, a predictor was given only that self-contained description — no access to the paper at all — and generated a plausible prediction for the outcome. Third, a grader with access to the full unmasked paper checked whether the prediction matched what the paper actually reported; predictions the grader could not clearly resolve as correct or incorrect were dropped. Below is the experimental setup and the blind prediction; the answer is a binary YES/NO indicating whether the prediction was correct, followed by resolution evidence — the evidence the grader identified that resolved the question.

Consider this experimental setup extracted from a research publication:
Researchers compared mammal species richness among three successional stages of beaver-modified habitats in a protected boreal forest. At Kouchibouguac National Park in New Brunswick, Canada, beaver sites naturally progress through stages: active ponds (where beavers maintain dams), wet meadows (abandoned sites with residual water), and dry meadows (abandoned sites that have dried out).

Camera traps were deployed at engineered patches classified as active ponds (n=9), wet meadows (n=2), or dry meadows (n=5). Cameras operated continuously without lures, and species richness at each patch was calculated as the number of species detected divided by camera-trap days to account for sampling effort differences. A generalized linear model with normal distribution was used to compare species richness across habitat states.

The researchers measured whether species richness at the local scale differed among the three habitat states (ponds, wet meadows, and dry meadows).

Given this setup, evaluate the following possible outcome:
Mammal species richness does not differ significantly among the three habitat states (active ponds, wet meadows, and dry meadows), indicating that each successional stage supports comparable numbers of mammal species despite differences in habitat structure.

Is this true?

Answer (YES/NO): NO